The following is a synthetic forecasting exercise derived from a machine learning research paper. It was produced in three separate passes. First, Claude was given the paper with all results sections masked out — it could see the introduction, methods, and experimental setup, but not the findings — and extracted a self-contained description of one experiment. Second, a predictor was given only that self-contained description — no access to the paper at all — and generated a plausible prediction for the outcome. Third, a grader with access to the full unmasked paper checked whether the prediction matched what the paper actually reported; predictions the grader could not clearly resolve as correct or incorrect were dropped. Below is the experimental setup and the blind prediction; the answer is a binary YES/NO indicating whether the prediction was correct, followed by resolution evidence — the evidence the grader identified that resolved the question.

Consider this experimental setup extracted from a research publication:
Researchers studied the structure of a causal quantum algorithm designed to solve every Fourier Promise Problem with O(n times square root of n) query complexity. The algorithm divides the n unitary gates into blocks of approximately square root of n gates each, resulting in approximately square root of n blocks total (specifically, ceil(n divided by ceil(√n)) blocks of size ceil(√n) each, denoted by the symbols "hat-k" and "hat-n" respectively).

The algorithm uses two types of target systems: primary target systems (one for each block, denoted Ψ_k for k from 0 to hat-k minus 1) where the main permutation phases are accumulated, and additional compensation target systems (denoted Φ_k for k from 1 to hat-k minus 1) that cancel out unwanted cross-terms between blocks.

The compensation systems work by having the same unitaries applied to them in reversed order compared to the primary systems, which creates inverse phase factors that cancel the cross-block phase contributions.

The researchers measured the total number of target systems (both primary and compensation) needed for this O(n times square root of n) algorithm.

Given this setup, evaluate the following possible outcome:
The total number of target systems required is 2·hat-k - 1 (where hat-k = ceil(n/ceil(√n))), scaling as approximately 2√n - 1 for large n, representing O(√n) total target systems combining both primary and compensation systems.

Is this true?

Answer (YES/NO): YES